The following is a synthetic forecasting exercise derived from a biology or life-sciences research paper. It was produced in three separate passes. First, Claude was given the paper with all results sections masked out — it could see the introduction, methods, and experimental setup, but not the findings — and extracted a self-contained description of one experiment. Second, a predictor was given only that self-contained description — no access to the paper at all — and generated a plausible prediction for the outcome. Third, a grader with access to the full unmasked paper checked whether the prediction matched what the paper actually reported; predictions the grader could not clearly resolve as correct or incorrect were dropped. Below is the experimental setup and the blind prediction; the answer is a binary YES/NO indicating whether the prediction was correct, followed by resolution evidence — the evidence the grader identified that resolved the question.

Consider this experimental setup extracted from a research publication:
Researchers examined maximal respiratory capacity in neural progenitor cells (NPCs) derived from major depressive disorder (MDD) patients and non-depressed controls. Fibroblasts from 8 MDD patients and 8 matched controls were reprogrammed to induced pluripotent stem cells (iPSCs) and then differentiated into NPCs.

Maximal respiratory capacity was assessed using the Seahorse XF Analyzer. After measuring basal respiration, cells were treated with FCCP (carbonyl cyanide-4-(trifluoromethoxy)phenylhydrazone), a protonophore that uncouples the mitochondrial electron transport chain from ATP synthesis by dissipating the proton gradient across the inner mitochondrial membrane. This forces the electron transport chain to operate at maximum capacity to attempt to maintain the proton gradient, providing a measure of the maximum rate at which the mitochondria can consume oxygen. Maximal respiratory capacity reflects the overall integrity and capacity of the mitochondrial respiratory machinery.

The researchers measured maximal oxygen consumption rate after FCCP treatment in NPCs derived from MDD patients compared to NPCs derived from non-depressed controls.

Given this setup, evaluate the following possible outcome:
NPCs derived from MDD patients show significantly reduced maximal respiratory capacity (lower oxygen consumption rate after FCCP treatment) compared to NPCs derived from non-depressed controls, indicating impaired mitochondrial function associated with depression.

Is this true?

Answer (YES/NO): NO